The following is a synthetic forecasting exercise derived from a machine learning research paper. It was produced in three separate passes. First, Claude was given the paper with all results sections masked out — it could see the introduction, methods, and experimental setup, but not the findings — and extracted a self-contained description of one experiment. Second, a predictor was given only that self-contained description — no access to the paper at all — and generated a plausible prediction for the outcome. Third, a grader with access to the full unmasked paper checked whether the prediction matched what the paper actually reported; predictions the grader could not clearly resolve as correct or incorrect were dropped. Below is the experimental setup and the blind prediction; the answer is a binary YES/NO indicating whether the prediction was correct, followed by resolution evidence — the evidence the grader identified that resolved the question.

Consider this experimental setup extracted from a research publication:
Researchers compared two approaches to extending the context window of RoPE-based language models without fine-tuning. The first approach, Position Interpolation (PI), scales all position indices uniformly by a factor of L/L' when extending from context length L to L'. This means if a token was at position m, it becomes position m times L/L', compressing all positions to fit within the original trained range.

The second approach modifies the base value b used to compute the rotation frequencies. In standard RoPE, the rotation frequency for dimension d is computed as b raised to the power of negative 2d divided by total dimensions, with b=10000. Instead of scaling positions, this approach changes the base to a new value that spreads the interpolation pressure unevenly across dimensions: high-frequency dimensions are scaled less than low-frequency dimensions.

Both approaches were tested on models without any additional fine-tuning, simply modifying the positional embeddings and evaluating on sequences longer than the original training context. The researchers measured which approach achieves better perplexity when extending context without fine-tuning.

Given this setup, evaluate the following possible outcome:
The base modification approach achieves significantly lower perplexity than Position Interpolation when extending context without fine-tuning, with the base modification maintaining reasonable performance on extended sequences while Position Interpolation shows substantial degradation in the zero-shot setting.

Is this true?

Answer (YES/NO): YES